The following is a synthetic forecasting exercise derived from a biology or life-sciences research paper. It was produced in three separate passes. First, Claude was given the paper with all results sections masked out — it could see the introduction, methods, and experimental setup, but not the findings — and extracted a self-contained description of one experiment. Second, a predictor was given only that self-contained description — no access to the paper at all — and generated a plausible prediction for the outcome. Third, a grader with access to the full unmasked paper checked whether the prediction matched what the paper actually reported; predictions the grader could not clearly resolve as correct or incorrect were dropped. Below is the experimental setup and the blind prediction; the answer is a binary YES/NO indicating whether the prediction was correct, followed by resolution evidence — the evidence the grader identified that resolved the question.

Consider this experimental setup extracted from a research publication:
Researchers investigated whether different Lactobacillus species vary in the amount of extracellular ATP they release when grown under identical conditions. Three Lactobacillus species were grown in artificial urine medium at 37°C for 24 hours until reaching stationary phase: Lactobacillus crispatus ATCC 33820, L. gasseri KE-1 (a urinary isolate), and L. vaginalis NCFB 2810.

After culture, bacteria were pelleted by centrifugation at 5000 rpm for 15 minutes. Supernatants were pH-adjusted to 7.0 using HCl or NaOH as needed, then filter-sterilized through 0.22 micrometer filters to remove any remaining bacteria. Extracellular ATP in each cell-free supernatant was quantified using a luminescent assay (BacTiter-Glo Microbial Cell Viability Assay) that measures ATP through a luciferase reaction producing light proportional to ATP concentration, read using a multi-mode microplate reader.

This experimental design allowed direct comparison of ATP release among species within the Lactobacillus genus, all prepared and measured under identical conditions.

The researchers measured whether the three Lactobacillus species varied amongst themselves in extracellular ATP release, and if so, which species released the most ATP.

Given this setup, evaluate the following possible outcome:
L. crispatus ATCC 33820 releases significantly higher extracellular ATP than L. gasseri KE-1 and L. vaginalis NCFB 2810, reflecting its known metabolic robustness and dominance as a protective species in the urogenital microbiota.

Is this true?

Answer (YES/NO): NO